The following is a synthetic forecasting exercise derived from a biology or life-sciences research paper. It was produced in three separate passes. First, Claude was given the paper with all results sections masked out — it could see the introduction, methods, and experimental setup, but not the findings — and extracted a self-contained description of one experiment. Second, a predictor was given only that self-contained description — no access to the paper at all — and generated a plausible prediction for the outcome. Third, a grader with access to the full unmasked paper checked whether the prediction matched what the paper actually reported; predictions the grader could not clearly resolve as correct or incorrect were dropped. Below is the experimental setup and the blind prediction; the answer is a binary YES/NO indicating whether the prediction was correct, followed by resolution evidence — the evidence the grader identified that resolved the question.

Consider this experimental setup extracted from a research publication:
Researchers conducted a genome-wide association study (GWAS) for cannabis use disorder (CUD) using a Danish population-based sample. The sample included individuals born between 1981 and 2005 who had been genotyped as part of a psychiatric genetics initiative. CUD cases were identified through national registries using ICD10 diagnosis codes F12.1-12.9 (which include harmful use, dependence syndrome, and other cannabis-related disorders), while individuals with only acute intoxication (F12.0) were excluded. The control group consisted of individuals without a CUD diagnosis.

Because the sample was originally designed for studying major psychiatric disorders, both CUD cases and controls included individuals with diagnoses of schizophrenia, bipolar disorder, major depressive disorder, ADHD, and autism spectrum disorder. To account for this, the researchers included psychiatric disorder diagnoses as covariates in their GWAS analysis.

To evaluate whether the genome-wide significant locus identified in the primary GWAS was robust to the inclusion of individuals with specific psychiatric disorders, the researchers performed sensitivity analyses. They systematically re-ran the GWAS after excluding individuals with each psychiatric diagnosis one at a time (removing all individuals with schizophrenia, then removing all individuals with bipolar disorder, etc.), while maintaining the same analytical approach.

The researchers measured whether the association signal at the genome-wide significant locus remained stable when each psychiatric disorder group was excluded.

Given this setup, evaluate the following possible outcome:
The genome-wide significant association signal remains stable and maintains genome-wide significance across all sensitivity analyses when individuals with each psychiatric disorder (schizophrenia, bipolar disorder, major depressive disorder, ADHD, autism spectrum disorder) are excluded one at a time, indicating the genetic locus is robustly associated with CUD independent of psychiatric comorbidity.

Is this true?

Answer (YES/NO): YES